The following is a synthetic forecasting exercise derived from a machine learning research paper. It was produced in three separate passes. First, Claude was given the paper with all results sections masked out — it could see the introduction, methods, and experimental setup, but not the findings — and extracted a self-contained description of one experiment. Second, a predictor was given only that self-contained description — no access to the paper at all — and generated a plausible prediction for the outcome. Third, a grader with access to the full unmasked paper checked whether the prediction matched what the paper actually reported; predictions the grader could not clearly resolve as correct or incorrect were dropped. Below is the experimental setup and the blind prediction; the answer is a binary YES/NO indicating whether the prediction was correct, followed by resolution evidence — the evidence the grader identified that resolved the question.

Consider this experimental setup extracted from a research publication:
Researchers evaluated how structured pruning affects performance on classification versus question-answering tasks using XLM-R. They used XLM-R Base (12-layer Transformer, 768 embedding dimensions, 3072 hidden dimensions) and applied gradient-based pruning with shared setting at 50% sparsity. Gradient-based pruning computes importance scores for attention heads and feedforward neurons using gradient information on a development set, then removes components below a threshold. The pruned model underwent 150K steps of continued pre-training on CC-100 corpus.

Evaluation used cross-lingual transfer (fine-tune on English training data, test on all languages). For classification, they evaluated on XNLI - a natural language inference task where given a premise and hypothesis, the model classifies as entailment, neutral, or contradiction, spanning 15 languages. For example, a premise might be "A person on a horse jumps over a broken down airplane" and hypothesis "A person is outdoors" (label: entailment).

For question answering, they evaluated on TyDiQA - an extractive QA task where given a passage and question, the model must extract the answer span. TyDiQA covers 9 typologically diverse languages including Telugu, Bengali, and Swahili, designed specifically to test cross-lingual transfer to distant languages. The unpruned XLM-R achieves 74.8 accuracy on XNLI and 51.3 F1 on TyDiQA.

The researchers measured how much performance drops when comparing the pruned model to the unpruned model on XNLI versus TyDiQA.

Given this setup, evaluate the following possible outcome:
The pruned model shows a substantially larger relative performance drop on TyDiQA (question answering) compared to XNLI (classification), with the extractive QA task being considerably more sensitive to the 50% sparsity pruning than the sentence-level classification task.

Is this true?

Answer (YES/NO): YES